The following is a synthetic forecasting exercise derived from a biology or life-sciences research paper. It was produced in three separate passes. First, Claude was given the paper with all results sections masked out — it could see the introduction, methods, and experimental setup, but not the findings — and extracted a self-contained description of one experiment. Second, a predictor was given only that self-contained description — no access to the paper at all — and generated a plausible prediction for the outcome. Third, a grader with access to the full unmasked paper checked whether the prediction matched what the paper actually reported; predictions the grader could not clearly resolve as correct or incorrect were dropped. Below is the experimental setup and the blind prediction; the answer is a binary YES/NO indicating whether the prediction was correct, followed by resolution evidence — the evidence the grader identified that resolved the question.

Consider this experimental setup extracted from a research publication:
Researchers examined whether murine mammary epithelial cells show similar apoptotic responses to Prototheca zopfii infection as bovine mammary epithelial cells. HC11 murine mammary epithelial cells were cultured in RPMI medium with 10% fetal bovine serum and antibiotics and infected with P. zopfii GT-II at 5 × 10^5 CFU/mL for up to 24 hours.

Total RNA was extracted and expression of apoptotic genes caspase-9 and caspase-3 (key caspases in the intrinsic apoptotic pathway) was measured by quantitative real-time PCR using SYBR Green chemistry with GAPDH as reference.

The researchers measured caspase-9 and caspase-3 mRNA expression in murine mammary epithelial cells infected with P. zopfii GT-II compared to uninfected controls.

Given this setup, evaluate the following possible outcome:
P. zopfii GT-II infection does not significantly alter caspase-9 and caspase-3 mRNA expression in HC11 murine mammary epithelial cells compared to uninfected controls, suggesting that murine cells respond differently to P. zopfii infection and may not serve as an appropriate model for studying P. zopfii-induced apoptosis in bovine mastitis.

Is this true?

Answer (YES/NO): NO